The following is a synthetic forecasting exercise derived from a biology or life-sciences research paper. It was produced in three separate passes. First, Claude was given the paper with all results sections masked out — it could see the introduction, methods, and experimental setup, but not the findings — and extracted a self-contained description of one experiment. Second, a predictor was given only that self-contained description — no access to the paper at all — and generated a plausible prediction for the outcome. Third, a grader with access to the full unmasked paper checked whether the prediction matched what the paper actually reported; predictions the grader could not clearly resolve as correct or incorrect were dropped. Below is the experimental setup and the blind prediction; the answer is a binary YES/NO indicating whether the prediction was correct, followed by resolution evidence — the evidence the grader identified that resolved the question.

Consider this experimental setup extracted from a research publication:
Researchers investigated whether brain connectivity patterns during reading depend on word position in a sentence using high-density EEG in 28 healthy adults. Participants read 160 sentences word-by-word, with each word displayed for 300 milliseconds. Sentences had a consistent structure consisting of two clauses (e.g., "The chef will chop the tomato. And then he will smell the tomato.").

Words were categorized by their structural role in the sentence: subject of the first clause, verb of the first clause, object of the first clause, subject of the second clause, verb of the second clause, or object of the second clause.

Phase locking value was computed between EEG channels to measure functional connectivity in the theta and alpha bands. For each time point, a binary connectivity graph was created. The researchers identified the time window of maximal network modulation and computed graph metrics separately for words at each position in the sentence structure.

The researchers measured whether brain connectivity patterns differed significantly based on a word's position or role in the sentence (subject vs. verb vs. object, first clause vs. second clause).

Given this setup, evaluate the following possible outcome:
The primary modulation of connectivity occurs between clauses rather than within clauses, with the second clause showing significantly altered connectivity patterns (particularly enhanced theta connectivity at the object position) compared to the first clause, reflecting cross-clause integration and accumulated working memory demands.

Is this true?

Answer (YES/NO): NO